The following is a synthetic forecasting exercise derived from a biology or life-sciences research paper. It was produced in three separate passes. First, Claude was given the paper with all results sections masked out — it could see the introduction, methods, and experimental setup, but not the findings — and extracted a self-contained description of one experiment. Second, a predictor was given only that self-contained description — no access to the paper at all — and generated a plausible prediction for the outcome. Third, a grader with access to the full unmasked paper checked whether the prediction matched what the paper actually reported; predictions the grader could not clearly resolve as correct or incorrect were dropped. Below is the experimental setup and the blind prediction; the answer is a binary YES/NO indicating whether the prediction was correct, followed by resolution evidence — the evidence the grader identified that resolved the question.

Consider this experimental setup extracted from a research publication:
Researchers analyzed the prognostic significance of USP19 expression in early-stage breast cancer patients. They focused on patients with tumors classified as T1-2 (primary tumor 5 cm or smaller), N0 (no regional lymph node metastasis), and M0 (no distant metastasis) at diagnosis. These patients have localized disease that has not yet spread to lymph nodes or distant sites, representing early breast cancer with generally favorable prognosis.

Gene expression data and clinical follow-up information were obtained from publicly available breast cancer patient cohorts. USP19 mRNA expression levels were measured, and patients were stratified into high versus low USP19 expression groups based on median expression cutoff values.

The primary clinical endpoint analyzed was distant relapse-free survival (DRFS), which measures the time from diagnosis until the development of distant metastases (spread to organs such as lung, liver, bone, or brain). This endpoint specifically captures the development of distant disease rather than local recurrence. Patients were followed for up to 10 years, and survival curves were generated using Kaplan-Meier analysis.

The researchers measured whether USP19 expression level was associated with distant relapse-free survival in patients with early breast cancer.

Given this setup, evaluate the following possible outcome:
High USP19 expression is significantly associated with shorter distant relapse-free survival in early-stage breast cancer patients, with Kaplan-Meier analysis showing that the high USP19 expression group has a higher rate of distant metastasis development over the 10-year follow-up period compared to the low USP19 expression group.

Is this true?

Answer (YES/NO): YES